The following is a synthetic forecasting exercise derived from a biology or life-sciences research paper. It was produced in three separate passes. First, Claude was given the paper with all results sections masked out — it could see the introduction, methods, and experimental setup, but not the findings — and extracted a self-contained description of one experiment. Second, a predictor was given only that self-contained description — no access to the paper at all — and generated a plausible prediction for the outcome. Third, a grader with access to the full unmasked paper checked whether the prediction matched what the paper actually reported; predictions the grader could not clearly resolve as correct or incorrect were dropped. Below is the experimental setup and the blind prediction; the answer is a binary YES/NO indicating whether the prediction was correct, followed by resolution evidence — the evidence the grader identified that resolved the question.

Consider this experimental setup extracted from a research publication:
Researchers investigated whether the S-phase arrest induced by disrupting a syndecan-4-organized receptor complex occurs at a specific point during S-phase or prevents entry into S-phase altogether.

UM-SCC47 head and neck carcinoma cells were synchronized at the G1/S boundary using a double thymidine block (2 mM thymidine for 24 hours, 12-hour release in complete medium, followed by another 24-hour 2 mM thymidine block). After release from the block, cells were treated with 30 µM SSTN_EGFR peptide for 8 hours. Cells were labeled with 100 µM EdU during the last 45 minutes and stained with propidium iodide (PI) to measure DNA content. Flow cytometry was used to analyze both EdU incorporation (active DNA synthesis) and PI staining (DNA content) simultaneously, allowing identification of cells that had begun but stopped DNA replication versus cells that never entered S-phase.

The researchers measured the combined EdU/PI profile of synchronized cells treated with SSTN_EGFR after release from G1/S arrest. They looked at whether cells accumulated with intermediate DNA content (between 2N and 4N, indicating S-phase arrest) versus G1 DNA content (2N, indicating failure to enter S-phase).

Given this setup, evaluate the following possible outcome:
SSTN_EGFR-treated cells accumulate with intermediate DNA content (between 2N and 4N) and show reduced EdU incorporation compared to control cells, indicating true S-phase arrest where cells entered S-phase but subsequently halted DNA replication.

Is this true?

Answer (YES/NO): YES